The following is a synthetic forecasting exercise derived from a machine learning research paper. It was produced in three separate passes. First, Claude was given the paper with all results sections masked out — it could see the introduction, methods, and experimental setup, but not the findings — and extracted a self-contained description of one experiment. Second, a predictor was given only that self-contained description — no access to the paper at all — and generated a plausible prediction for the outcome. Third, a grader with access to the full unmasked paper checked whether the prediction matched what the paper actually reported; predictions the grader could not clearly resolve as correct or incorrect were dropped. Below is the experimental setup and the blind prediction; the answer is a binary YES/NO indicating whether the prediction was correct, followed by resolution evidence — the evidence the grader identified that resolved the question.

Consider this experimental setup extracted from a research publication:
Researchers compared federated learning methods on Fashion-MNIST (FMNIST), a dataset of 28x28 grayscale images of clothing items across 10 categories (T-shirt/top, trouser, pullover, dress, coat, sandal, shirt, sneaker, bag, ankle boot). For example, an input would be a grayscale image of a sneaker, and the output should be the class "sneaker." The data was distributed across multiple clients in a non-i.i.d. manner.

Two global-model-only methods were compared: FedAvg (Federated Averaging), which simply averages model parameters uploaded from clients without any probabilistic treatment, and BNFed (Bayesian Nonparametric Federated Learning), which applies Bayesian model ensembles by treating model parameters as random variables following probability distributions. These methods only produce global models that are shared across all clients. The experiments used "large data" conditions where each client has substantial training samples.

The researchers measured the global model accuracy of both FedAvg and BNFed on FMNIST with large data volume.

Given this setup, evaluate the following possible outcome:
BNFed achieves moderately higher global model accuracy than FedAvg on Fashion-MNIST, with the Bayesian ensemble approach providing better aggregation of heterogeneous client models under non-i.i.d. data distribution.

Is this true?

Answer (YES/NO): NO